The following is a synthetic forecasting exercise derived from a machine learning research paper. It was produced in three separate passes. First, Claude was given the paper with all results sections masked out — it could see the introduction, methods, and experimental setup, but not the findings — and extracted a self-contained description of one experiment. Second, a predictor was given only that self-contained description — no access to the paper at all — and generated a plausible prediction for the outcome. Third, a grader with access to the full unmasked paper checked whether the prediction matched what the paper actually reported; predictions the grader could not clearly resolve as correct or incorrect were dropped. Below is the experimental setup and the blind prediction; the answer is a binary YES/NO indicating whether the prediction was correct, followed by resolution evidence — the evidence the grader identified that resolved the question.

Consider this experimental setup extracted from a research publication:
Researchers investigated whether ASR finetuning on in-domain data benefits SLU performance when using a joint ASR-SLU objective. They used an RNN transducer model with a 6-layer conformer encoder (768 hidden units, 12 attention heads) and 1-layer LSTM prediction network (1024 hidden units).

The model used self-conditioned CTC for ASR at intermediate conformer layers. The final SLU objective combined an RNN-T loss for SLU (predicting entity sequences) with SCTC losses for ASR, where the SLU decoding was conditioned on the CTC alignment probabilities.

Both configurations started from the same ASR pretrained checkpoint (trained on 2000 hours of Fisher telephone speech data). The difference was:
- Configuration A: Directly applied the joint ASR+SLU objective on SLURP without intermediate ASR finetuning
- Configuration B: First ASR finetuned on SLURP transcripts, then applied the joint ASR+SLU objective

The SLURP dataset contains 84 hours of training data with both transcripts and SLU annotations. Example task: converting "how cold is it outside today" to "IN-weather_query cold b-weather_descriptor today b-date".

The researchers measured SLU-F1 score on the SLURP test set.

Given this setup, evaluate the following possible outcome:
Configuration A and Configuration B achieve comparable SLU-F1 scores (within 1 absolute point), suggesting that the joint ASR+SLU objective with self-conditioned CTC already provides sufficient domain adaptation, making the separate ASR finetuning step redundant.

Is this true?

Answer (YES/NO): YES